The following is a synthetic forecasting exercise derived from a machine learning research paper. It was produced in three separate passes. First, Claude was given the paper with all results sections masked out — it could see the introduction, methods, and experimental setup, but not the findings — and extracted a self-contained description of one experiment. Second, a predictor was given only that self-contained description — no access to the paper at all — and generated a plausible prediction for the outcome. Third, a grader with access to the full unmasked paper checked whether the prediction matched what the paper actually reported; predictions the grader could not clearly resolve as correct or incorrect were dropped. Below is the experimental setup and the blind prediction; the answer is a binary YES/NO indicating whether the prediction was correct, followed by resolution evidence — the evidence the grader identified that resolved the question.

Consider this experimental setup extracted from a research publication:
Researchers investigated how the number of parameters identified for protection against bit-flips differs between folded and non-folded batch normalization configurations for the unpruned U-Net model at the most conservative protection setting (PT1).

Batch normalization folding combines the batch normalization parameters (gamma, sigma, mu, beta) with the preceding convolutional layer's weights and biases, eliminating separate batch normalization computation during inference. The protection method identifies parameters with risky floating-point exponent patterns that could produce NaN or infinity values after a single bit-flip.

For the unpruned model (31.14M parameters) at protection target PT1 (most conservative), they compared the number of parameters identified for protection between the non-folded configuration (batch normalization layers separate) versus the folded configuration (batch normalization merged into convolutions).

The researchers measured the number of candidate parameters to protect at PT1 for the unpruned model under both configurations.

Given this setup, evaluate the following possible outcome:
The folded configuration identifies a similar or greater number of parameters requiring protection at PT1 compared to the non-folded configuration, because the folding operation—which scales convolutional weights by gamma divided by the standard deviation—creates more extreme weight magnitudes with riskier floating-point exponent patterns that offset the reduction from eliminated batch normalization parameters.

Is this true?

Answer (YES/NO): NO